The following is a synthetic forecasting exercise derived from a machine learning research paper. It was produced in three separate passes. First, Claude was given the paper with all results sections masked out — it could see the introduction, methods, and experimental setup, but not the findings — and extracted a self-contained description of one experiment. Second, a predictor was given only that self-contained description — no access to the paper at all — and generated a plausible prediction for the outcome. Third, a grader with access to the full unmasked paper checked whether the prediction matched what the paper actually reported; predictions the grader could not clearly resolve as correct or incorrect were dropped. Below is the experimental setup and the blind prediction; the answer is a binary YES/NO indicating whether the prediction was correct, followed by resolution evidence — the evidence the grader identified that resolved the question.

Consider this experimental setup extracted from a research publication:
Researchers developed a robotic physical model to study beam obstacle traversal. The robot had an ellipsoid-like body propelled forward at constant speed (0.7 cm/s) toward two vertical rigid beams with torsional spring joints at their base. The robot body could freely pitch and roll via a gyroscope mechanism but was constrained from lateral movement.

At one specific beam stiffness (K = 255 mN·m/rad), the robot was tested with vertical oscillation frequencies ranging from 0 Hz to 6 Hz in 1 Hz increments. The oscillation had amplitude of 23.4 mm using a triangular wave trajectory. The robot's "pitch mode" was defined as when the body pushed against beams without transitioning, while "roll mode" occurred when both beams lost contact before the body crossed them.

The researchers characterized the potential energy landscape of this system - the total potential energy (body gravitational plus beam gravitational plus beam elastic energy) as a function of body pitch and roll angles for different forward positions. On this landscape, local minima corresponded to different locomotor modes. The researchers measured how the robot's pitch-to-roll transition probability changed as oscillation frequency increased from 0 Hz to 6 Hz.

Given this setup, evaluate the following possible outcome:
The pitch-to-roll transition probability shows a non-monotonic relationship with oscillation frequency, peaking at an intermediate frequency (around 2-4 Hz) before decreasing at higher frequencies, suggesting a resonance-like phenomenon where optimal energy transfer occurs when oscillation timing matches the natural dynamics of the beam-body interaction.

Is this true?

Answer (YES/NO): NO